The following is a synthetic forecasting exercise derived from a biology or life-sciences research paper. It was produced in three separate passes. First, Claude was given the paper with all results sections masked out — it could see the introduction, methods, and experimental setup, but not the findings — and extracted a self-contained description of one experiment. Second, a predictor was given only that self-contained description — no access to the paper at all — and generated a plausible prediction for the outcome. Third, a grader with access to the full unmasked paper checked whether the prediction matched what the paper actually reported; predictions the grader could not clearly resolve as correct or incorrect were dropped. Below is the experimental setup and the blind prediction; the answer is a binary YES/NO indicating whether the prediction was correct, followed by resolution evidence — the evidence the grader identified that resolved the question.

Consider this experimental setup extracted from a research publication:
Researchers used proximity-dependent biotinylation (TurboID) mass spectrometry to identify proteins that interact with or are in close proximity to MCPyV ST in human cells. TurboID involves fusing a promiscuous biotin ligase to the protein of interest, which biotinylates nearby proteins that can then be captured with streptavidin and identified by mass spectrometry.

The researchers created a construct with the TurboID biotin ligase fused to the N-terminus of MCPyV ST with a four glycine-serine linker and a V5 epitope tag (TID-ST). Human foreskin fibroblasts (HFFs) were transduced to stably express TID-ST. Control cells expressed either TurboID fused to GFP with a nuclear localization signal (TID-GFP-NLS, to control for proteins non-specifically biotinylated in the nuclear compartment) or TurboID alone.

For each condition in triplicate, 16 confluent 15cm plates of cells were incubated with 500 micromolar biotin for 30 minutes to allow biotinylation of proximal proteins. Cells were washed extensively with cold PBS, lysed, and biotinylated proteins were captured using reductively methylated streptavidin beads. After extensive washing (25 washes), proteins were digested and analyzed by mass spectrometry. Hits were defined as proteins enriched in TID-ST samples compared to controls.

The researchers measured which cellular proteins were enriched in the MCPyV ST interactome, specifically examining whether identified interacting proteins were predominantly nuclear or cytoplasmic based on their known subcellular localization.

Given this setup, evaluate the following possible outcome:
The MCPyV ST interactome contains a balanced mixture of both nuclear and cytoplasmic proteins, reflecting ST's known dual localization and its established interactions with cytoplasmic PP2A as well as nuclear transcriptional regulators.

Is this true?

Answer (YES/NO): NO